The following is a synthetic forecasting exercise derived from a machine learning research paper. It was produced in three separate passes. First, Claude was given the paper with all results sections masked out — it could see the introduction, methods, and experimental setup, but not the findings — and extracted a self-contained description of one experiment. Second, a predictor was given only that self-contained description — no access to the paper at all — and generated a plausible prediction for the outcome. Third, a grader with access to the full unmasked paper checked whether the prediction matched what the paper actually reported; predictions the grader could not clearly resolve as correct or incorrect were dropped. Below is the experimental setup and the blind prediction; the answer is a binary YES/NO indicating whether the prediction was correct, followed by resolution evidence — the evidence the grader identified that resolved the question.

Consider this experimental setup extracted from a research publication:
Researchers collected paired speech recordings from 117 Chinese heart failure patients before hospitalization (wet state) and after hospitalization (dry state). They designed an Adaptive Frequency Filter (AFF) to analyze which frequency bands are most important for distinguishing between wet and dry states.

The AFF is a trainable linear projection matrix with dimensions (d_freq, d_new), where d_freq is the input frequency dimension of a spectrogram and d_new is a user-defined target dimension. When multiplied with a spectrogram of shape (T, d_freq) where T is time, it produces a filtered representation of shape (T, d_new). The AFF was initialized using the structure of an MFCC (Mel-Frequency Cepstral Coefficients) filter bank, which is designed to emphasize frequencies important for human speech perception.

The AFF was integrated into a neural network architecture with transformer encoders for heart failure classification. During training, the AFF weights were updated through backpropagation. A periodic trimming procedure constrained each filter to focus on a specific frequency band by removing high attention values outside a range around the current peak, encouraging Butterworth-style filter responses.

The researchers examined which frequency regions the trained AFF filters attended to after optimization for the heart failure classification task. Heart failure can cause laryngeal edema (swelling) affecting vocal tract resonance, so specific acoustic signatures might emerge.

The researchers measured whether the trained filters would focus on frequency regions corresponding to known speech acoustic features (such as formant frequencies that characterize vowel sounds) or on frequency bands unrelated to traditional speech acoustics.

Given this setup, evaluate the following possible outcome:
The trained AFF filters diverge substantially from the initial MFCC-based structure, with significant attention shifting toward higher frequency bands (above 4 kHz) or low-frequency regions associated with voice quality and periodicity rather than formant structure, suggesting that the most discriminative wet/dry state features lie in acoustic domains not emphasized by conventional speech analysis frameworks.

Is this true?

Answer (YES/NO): NO